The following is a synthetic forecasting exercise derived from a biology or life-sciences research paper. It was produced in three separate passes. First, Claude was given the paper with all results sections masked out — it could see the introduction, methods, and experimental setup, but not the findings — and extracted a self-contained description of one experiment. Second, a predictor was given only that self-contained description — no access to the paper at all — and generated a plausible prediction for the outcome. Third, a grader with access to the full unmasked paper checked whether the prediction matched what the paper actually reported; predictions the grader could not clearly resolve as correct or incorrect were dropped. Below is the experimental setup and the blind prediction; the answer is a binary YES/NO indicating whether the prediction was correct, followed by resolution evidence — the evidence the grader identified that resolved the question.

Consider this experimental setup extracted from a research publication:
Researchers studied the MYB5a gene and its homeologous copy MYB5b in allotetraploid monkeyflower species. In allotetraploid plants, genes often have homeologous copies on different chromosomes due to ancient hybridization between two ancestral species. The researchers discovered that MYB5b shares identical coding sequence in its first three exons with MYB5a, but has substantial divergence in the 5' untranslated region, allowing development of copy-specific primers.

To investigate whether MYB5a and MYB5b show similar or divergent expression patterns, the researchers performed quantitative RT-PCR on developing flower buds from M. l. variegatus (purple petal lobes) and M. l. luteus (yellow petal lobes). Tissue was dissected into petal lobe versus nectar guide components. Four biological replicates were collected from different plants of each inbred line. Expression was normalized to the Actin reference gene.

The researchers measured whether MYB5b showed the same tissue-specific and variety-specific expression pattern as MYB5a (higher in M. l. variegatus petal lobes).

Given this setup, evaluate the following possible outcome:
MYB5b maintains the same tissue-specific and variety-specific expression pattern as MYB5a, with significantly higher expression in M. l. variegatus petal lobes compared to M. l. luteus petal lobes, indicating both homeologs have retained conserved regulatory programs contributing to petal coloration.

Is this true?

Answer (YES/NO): NO